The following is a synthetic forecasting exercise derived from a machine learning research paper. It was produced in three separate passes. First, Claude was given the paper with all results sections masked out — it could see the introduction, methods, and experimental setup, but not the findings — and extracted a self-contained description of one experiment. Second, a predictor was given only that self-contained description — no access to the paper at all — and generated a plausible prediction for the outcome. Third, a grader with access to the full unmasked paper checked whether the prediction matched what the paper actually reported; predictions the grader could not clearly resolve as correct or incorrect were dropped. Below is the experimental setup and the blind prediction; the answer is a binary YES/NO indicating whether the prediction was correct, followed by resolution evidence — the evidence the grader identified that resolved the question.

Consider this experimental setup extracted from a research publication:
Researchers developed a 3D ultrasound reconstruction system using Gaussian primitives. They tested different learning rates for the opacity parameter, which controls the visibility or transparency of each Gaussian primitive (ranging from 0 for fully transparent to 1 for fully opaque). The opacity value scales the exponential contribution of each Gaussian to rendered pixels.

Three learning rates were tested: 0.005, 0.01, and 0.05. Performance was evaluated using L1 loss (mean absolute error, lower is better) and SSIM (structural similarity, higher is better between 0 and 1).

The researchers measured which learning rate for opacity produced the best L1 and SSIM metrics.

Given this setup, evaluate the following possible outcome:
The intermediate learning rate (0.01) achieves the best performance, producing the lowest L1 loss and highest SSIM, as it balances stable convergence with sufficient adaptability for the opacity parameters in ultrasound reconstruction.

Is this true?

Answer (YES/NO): NO